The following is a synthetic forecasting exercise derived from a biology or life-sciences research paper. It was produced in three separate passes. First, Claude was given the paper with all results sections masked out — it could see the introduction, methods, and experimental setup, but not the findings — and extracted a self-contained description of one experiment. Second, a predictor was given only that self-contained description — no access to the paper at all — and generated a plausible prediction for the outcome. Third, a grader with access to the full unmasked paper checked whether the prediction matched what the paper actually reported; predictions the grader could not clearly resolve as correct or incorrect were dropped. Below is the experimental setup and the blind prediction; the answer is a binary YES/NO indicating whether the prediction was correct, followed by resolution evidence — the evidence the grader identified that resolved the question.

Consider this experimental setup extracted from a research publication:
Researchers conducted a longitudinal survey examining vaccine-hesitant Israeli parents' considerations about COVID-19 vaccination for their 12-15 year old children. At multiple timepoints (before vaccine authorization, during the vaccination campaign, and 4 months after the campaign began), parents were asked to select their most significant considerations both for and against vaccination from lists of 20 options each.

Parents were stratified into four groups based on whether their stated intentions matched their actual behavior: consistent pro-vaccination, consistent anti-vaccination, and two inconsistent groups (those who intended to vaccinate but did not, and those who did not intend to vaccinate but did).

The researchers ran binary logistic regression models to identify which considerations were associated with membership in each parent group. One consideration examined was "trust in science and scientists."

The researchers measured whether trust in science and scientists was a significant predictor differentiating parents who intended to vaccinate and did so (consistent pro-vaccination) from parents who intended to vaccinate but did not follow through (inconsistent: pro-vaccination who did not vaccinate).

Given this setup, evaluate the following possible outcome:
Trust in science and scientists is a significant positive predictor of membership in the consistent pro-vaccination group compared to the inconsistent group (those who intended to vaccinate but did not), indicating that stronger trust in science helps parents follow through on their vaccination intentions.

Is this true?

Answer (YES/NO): YES